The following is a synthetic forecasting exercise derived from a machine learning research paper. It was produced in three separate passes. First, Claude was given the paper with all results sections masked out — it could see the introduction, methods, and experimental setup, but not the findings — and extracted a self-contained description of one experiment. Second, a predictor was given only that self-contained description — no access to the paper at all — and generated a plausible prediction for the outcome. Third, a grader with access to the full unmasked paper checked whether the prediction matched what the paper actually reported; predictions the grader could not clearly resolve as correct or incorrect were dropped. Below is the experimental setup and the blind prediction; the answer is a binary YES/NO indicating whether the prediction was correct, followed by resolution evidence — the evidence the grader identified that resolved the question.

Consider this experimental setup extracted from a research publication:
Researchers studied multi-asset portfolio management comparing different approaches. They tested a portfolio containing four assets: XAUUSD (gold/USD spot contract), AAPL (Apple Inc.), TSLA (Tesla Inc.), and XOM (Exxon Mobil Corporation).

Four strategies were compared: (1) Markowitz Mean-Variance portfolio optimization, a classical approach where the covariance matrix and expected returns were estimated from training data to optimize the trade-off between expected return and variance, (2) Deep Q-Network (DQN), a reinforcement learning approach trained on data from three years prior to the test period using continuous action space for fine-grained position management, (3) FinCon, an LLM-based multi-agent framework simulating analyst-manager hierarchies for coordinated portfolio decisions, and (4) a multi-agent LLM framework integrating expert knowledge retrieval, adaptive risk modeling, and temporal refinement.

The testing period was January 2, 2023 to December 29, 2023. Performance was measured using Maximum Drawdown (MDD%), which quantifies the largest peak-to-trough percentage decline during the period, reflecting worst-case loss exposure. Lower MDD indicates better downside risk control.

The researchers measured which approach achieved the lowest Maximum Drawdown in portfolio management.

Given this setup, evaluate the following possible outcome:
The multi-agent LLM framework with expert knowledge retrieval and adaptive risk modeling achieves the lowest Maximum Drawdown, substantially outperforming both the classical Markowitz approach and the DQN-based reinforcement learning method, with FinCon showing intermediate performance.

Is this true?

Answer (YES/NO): NO